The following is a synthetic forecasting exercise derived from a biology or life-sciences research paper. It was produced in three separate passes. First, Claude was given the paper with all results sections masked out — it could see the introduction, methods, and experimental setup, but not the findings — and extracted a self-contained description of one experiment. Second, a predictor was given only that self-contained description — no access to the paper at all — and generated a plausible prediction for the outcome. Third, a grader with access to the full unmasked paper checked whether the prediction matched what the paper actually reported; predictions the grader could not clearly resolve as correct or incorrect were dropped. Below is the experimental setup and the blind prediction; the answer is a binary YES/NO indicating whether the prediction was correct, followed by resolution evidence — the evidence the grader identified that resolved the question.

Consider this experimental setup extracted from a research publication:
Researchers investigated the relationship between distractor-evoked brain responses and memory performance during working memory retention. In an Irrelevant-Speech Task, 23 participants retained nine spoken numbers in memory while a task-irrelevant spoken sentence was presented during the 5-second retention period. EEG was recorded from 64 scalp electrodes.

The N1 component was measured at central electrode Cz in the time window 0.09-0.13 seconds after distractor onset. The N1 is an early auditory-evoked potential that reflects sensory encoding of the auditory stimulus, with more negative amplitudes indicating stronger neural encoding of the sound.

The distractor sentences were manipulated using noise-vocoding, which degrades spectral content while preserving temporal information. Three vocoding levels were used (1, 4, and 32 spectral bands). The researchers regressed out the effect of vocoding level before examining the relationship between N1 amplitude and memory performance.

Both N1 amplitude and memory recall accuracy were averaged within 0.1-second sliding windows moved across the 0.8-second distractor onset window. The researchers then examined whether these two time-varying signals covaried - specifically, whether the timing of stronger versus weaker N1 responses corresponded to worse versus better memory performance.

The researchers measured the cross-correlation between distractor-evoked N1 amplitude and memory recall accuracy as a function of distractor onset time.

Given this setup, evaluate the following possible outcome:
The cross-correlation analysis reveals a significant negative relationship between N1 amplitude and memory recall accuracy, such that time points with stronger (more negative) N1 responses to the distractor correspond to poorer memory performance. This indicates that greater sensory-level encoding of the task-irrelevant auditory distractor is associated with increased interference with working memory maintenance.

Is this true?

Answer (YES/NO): NO